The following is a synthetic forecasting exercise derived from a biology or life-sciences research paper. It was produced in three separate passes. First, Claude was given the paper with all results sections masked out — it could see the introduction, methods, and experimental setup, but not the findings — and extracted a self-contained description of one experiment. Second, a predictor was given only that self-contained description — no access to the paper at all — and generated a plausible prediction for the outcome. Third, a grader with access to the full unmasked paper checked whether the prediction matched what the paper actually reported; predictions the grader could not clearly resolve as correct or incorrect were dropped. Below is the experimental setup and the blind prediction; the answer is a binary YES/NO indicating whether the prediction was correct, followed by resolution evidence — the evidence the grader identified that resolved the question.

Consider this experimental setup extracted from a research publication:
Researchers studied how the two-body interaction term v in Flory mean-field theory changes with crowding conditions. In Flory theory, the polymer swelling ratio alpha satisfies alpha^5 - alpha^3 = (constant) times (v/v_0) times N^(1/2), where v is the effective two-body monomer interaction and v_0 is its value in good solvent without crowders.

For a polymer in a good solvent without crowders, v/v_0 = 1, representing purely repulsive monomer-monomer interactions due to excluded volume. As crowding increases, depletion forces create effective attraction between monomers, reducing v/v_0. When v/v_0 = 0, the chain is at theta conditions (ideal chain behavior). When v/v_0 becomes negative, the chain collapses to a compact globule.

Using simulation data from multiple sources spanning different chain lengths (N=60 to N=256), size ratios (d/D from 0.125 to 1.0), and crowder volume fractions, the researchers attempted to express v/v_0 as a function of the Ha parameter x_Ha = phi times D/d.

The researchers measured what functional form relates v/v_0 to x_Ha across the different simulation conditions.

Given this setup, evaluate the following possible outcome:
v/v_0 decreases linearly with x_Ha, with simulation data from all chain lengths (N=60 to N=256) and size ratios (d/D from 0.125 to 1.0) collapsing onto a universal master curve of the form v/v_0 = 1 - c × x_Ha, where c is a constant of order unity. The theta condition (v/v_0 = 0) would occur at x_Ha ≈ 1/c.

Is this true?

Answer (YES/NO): NO